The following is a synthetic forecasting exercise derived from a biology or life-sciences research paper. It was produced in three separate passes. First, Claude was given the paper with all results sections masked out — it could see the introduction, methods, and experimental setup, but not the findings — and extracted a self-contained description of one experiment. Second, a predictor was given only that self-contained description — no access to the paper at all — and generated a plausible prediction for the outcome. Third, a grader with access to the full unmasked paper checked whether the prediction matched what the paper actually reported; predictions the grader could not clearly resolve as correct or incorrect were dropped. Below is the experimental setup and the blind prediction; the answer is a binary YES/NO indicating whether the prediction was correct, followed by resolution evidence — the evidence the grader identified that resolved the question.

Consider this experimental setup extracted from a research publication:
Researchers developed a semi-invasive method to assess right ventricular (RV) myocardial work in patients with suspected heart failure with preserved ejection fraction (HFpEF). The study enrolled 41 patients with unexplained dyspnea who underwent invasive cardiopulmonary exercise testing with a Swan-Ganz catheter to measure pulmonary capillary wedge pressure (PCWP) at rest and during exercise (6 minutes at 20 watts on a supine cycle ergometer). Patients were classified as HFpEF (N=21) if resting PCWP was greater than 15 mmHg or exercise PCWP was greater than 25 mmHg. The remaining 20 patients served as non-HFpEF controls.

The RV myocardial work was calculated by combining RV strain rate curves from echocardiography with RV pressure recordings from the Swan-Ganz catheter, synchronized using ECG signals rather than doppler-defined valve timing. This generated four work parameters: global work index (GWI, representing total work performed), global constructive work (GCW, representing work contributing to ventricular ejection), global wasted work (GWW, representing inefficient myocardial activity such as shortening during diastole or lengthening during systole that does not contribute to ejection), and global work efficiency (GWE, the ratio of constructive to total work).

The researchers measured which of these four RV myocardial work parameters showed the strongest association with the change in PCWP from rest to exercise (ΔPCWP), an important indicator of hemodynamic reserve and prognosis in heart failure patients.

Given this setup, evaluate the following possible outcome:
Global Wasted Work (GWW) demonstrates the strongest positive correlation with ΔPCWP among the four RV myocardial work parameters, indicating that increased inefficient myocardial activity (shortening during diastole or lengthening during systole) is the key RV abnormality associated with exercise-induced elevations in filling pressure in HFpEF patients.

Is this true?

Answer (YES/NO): YES